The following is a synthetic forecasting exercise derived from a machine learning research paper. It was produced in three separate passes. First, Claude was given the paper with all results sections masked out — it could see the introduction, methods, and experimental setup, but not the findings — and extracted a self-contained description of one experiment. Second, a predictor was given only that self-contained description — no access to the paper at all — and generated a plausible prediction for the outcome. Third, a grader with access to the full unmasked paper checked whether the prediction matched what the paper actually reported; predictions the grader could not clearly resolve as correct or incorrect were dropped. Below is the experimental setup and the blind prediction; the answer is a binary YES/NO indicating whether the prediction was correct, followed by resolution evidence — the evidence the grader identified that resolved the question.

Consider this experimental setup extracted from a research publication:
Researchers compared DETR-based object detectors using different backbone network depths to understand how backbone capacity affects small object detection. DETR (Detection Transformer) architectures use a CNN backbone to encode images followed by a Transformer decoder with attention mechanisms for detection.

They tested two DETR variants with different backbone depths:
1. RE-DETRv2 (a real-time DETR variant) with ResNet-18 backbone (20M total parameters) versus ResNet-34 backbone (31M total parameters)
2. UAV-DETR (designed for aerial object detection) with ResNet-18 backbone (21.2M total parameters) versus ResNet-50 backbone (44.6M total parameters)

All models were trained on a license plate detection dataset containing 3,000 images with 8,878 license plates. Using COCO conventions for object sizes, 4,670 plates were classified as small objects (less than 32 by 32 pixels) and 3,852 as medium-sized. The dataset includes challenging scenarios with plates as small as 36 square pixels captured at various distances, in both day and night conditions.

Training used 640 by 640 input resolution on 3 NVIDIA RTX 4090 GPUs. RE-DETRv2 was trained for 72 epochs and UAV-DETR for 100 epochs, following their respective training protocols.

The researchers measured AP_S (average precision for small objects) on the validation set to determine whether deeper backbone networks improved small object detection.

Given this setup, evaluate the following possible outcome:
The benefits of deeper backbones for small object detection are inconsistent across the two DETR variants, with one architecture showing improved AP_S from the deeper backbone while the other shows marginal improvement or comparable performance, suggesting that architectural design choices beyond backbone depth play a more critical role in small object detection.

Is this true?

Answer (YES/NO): NO